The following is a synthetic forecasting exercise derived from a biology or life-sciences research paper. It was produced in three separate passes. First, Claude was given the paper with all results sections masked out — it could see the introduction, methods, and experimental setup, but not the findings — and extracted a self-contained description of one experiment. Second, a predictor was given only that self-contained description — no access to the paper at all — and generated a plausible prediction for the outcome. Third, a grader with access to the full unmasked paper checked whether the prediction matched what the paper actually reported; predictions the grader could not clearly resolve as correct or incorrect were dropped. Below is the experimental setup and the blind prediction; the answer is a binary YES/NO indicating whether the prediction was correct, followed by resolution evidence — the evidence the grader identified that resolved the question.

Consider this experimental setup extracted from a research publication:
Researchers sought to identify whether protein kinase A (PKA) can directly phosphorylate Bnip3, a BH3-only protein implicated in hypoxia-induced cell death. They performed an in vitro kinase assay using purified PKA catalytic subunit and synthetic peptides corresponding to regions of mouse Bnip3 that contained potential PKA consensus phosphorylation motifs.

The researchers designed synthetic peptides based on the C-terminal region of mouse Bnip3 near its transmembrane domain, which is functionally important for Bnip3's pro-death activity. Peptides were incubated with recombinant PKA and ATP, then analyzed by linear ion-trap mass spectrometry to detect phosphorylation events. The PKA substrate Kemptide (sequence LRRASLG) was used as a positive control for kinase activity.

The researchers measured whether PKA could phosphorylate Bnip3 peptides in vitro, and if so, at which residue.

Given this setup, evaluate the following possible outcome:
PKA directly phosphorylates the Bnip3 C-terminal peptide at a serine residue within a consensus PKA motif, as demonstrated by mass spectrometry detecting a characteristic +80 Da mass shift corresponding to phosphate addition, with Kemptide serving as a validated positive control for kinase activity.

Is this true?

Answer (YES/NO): NO